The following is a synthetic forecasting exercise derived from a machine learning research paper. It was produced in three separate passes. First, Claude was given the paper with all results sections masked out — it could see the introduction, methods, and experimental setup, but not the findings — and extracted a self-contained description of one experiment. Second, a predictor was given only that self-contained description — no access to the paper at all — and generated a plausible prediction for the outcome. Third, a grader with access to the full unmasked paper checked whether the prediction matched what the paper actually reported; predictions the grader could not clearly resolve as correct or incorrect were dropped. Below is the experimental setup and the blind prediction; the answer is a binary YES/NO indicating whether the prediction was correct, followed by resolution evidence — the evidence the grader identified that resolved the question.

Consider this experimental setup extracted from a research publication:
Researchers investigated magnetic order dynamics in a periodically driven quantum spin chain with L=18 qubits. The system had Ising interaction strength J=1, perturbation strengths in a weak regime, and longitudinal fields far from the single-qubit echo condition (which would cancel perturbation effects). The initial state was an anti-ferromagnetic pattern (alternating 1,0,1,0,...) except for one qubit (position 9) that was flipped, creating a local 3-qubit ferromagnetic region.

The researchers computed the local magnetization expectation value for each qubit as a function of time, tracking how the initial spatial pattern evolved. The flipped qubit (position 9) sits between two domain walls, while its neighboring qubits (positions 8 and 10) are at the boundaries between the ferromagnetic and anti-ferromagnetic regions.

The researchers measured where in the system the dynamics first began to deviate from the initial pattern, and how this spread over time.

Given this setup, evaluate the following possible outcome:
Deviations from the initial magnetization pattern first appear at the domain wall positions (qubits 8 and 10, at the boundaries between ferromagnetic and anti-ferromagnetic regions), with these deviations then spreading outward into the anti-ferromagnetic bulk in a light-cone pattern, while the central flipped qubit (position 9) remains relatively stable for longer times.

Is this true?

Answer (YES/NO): YES